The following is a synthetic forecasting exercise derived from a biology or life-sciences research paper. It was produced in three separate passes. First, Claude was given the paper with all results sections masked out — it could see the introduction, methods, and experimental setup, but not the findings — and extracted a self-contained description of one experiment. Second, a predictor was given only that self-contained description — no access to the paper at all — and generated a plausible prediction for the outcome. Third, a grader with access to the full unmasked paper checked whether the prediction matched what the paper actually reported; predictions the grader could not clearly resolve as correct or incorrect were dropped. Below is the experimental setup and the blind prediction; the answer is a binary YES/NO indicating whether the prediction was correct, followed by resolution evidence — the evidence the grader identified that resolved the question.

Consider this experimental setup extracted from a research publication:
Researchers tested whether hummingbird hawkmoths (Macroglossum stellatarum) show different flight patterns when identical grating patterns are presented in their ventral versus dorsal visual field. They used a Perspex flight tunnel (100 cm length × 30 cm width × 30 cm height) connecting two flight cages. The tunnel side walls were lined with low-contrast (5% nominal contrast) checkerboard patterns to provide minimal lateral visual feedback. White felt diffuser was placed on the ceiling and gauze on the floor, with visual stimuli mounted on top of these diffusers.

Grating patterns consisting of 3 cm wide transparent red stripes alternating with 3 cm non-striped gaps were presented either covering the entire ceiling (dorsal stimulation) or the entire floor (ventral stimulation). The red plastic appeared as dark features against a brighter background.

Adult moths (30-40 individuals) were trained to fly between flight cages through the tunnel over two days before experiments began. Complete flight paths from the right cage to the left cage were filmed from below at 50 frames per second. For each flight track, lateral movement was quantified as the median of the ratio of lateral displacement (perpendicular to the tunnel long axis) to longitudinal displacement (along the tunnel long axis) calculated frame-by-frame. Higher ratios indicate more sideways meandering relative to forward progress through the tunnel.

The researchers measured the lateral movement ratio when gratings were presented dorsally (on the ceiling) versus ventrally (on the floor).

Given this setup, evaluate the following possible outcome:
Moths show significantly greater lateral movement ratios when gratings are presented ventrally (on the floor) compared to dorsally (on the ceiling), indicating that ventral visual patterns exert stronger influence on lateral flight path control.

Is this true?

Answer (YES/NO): NO